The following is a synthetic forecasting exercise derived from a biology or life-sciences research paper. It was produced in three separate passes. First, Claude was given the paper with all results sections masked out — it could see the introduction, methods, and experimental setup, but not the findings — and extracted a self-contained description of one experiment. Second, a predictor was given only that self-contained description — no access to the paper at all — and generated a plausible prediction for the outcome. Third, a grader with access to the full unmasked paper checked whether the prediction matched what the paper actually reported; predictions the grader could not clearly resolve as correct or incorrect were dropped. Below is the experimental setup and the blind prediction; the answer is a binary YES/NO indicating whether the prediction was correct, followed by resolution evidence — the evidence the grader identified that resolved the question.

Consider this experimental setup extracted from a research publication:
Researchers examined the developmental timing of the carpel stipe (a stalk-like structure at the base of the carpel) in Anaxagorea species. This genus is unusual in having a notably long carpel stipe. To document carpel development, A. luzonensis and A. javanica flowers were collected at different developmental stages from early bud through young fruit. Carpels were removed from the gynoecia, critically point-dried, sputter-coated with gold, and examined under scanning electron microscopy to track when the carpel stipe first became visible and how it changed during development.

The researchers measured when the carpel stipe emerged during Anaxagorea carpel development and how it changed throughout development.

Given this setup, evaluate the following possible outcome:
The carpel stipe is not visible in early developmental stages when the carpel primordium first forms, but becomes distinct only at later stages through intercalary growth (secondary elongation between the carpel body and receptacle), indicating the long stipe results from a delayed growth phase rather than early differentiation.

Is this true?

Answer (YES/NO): NO